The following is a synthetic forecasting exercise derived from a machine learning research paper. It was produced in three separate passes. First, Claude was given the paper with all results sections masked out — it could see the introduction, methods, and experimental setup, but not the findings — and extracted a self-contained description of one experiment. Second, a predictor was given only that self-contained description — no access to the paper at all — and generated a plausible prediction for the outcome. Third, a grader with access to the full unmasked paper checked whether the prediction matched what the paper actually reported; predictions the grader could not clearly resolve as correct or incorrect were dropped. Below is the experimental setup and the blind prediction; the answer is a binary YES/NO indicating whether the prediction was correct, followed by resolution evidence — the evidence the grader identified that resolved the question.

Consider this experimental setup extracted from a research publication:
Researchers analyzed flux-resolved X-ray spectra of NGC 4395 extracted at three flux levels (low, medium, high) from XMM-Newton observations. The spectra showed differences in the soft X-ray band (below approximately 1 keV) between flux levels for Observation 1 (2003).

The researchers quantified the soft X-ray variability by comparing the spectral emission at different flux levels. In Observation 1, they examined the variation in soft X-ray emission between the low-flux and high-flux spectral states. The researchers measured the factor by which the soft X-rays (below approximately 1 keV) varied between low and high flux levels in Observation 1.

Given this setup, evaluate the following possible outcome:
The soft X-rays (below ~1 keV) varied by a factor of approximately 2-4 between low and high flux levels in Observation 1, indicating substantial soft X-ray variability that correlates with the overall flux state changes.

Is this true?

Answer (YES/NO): NO